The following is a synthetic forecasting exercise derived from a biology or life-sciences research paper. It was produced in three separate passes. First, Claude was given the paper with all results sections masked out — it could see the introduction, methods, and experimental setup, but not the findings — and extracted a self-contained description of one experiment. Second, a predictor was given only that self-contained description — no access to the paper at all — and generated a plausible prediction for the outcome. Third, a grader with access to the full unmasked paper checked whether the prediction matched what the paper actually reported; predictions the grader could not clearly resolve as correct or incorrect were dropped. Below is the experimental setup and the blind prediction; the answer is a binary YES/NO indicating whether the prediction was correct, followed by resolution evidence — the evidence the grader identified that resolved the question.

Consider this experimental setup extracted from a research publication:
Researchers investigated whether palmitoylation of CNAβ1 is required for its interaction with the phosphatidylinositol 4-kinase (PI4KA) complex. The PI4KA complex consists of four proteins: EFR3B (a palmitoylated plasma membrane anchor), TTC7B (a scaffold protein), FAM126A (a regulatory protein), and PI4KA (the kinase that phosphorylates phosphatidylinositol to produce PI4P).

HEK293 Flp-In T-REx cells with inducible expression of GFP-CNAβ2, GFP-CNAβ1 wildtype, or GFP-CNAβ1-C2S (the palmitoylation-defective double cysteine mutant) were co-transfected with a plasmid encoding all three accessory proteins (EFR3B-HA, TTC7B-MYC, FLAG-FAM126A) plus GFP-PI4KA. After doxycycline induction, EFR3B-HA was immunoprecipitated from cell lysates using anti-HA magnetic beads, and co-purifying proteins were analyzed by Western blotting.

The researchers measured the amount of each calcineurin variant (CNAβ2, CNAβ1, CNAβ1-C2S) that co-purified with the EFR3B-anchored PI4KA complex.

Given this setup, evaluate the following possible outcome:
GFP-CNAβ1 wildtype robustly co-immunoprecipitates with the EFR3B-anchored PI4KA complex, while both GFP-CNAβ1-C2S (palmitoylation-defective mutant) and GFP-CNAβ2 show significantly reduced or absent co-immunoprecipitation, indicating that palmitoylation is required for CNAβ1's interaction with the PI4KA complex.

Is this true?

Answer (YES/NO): YES